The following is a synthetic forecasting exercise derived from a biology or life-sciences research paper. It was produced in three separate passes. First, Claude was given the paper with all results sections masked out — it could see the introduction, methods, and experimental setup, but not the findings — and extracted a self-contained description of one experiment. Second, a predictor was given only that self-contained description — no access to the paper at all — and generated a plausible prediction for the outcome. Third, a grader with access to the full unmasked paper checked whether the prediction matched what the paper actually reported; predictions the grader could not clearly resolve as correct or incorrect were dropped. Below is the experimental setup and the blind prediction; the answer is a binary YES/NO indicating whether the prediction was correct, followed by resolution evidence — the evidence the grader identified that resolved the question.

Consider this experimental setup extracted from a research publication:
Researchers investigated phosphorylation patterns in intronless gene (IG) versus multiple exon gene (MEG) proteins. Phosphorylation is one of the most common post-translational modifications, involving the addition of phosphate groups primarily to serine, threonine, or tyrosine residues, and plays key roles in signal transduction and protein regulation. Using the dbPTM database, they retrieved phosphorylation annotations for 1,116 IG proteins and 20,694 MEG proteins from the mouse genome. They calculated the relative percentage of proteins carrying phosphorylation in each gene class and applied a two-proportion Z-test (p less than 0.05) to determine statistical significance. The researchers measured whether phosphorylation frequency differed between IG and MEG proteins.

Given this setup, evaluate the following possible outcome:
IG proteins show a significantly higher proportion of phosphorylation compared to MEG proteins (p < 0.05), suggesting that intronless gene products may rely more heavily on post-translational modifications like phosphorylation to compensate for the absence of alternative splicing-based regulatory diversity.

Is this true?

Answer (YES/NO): NO